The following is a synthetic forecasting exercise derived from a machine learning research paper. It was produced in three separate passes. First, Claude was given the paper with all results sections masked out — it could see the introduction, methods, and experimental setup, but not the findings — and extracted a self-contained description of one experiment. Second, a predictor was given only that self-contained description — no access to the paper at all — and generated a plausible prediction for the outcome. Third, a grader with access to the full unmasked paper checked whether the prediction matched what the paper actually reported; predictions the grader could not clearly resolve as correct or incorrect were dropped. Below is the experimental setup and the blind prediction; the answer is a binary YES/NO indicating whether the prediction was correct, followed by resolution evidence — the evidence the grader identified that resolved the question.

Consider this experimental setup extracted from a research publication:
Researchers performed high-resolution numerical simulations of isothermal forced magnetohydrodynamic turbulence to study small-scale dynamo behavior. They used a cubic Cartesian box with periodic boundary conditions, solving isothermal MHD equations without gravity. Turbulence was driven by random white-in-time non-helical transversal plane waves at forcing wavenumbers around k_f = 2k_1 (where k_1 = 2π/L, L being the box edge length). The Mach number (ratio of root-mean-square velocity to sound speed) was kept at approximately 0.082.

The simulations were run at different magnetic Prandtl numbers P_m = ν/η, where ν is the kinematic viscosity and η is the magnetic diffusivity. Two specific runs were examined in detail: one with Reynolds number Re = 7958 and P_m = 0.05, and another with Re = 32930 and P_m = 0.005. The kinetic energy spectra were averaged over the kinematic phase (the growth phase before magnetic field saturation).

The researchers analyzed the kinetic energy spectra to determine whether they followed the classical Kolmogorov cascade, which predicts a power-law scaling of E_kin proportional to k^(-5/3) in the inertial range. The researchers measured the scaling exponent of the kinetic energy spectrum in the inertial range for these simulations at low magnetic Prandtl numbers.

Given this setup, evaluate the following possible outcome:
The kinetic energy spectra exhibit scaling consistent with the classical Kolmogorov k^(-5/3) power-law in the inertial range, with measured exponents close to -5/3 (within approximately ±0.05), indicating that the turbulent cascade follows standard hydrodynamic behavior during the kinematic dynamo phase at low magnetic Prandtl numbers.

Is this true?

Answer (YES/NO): YES